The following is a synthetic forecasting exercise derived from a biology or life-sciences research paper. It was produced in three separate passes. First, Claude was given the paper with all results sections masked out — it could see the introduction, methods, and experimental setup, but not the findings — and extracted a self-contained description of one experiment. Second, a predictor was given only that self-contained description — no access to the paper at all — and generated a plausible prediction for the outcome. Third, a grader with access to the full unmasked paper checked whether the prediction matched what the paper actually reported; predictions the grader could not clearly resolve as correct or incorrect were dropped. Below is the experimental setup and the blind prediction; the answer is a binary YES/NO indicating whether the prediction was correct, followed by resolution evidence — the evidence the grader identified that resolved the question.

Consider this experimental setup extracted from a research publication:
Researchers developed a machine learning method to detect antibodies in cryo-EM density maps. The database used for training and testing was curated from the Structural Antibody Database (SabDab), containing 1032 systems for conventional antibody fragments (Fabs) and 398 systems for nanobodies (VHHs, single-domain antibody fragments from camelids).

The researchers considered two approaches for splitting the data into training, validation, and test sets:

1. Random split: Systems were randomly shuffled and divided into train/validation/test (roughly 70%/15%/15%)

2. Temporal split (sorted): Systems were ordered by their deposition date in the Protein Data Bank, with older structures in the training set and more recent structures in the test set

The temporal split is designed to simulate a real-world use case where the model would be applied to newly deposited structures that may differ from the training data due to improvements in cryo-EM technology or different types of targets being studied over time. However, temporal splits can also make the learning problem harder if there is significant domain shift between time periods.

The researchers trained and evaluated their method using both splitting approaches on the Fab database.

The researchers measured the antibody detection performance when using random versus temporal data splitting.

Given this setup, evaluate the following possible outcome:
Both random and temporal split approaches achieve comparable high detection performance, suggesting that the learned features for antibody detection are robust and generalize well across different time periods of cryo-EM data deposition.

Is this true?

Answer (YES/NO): YES